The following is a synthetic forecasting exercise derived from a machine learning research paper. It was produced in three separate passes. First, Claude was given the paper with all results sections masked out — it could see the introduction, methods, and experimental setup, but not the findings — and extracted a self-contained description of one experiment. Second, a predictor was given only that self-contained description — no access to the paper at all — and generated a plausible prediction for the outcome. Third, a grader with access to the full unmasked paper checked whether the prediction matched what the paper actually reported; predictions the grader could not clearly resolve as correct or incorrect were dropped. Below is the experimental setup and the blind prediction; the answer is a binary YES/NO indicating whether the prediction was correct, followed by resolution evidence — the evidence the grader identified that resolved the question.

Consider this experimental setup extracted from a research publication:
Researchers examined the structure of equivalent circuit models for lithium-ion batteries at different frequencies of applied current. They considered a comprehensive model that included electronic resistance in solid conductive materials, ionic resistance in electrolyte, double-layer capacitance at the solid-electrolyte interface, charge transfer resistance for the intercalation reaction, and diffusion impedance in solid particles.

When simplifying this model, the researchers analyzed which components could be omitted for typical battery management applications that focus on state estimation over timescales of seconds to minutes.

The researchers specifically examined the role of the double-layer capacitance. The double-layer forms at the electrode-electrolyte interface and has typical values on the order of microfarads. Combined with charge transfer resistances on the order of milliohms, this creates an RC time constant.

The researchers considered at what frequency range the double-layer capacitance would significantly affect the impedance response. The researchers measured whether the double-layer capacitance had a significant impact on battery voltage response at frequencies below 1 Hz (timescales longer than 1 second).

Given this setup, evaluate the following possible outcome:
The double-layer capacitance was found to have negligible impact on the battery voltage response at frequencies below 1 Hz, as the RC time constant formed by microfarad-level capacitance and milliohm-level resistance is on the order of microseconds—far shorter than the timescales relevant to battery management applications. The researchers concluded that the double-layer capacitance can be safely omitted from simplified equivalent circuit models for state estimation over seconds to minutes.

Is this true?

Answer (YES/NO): YES